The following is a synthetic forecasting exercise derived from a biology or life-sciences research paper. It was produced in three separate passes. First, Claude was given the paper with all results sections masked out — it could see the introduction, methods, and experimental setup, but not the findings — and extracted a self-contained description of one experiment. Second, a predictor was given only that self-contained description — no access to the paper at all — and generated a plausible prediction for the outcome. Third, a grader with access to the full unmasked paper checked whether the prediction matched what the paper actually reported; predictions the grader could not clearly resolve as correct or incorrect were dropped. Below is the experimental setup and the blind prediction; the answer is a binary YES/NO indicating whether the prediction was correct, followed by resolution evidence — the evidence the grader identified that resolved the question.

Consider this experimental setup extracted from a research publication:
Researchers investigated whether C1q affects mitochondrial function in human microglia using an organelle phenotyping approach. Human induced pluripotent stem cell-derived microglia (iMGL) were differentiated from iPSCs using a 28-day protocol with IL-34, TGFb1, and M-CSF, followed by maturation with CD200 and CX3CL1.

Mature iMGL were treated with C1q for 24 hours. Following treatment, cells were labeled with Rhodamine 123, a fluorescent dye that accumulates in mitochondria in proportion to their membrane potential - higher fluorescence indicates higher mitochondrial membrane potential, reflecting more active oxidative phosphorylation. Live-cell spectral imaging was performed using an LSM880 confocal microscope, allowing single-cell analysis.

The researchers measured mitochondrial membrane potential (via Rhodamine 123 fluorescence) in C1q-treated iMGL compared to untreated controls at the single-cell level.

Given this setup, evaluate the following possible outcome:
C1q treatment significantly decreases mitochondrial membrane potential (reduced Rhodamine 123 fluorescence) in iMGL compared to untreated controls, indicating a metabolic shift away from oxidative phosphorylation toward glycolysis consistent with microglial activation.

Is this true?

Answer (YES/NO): NO